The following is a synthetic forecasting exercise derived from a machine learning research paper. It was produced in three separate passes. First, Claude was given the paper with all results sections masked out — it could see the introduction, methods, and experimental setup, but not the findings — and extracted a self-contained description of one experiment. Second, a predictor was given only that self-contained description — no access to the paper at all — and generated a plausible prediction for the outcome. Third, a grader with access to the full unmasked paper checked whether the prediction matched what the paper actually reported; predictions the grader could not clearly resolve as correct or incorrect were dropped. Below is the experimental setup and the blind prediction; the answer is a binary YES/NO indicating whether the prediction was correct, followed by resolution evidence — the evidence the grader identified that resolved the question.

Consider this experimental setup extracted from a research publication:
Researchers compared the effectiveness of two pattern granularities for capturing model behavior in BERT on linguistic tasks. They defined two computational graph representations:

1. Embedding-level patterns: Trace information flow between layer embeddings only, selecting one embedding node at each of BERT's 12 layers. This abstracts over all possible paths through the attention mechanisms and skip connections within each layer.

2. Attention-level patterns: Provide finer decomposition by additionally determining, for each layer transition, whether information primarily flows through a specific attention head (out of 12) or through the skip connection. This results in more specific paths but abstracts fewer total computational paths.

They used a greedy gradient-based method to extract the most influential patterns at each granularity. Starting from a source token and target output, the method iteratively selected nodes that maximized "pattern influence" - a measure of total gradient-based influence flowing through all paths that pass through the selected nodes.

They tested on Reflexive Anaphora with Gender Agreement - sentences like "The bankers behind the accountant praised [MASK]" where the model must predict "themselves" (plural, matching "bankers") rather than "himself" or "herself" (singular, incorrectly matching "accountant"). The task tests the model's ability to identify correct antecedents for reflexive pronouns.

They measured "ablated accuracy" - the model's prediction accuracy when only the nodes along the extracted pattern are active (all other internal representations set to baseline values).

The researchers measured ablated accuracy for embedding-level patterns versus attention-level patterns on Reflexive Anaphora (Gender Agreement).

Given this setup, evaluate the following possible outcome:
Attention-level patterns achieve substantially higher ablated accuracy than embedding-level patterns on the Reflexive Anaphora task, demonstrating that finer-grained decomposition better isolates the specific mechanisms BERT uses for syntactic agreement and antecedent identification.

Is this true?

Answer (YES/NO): NO